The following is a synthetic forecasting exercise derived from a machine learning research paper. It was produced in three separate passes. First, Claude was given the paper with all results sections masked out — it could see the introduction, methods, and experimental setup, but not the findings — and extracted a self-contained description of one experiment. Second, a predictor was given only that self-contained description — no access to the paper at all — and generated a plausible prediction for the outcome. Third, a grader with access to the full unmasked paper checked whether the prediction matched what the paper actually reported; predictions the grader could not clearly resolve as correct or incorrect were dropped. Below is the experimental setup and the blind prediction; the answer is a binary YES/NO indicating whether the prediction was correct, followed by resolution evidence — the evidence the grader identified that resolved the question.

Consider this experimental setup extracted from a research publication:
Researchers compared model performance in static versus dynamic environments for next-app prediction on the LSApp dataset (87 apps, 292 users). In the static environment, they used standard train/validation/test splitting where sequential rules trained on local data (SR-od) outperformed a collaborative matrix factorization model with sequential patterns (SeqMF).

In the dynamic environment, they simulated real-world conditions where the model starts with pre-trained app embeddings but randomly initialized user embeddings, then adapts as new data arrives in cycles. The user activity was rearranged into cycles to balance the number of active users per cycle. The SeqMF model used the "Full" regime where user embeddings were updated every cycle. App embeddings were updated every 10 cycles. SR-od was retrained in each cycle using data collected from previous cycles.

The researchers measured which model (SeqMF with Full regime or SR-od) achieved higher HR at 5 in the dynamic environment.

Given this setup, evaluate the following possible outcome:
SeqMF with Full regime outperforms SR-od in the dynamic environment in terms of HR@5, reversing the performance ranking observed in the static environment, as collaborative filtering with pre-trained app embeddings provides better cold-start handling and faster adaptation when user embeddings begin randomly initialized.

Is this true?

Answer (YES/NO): YES